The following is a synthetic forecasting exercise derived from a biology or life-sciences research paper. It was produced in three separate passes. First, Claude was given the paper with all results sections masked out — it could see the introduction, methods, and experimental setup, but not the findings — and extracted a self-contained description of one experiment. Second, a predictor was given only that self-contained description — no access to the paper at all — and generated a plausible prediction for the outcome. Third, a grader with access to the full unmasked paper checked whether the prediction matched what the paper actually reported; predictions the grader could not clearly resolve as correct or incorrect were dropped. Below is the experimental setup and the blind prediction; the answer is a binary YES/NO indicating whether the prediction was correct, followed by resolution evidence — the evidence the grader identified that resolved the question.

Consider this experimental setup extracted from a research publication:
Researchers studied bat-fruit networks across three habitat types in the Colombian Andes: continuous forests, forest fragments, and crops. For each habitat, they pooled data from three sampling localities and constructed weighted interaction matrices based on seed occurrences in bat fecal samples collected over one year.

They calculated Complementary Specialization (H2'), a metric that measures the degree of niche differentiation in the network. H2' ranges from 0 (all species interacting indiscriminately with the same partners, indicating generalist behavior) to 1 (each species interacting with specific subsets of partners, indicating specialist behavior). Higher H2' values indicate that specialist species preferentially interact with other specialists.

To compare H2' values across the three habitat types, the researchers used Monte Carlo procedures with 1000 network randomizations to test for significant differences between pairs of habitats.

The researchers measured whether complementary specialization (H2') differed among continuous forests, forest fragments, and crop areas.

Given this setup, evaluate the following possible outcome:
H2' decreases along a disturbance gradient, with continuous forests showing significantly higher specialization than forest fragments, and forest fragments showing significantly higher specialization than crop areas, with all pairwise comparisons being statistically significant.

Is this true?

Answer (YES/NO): NO